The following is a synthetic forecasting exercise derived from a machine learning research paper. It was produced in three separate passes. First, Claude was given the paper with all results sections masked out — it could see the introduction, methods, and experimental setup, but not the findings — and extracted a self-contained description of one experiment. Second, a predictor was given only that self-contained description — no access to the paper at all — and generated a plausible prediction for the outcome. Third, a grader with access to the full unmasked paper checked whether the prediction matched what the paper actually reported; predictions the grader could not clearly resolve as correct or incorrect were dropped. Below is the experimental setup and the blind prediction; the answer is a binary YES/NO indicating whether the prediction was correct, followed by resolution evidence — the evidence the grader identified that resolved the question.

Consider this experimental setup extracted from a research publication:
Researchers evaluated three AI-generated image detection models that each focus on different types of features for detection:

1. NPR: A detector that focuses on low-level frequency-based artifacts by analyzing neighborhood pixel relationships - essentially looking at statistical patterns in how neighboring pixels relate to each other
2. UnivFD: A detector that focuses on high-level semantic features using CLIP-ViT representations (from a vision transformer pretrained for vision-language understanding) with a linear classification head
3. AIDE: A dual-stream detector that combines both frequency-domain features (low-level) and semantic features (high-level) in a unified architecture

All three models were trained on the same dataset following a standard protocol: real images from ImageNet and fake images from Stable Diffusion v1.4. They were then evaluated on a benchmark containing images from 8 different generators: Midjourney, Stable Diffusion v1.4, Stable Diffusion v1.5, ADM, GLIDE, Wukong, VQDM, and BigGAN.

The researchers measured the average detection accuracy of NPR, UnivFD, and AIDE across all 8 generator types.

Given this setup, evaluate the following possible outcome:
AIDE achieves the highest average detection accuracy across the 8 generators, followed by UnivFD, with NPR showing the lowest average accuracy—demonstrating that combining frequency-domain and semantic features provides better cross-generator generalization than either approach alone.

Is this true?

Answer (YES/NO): YES